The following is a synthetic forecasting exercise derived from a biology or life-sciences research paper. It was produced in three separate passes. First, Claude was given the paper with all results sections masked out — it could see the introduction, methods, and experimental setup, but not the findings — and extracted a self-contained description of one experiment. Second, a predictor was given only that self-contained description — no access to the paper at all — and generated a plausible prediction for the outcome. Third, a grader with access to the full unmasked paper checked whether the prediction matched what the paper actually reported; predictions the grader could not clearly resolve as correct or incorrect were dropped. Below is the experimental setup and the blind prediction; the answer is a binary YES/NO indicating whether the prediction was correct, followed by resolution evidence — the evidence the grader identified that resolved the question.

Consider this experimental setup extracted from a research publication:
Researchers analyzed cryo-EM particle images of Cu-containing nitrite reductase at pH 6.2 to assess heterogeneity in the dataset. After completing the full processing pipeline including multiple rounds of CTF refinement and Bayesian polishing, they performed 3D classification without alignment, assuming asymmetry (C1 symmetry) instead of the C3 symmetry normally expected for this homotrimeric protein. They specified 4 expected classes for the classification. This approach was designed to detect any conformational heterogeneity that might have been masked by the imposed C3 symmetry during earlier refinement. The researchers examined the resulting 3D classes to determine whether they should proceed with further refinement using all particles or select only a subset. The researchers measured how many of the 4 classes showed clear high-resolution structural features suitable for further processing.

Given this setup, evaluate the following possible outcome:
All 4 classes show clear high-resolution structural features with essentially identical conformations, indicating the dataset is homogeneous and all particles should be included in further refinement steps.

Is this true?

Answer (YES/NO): NO